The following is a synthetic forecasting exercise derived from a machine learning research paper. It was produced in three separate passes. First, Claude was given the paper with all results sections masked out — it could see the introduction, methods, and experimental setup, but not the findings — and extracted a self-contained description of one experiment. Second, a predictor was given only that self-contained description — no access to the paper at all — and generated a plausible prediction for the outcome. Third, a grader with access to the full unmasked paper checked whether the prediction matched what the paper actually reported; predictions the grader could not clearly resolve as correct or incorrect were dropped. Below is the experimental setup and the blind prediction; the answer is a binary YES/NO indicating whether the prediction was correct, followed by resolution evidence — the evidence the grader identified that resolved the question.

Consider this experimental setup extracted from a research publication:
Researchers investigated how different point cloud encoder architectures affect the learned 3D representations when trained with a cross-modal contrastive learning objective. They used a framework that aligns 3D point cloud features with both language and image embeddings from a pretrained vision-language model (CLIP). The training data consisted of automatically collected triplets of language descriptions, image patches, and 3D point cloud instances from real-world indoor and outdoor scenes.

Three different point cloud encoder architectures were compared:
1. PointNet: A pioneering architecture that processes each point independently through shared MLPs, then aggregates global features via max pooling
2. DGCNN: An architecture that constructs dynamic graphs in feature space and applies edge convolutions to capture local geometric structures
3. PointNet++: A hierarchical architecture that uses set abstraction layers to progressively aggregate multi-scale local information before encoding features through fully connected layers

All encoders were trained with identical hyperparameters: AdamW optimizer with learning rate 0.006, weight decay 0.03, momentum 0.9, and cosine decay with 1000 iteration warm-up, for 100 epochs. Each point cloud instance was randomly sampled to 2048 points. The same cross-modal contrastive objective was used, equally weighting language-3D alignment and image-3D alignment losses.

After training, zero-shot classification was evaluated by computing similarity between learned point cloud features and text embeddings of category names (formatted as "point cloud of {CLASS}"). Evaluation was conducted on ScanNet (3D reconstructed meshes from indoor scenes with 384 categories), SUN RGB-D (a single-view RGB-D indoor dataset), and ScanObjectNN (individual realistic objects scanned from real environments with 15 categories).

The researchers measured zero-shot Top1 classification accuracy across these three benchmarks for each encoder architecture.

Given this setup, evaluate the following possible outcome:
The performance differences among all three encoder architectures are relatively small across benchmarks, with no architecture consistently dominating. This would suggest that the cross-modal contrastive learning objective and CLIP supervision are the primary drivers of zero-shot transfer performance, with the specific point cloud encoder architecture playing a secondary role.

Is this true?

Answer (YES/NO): NO